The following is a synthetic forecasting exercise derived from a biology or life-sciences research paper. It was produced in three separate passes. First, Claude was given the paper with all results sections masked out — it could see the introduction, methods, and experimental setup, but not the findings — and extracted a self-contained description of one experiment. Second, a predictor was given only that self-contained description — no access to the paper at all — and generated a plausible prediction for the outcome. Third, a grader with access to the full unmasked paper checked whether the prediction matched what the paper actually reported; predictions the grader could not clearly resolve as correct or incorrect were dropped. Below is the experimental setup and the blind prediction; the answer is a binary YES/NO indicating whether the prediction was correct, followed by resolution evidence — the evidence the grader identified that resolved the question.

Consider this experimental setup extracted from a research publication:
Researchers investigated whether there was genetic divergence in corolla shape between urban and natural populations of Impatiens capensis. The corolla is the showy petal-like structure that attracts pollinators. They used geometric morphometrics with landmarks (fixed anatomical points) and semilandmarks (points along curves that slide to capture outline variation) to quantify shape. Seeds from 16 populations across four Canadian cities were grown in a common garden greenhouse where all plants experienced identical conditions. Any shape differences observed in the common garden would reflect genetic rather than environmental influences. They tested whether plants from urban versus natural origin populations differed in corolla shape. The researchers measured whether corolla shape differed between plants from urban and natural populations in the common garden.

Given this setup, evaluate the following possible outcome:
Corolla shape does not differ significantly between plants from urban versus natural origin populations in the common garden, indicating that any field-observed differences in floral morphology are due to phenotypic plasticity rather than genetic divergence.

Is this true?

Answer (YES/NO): NO